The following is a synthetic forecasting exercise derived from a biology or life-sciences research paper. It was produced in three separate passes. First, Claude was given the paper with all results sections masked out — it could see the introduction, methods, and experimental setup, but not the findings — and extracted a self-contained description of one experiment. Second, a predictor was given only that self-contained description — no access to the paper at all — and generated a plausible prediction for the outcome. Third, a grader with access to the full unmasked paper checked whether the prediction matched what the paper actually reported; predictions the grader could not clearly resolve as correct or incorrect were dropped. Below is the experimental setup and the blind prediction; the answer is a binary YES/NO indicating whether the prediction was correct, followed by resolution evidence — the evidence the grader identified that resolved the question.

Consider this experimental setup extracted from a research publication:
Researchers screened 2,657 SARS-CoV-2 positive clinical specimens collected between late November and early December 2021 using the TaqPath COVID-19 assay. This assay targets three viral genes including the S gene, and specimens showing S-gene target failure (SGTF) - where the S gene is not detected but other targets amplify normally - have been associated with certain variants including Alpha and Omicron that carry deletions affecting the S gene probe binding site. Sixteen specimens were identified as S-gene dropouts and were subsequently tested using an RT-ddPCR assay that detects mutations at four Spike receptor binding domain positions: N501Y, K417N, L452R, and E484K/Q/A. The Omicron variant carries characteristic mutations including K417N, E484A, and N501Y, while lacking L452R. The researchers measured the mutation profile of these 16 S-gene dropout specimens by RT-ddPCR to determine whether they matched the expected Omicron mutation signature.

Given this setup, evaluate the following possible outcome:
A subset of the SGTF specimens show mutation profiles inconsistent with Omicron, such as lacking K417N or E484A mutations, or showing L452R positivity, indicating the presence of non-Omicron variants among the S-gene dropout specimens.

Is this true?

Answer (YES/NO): YES